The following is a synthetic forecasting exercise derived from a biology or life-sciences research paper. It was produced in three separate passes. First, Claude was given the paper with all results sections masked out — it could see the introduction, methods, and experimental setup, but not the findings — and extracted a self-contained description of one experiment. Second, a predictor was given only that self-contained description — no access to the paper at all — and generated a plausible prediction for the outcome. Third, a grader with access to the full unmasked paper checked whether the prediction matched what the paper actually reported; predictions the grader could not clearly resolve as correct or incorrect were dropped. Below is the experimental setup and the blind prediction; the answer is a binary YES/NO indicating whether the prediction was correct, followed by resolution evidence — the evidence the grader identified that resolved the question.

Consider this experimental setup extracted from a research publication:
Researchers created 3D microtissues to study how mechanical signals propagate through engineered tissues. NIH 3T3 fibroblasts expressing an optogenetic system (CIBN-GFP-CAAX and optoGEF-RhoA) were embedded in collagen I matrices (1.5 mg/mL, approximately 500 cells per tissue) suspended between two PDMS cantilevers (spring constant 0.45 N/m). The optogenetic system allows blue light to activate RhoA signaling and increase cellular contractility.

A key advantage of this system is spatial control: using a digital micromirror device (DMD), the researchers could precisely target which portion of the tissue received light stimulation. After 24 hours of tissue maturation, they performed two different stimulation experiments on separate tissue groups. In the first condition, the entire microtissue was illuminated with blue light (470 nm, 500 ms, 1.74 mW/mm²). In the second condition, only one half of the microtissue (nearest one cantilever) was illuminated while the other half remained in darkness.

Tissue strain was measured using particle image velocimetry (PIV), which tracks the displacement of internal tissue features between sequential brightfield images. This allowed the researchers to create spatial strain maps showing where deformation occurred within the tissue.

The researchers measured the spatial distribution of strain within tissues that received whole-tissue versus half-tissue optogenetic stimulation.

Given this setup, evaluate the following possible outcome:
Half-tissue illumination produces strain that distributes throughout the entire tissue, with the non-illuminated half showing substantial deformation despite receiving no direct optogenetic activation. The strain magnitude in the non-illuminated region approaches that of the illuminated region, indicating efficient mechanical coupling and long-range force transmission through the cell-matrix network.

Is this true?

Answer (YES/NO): NO